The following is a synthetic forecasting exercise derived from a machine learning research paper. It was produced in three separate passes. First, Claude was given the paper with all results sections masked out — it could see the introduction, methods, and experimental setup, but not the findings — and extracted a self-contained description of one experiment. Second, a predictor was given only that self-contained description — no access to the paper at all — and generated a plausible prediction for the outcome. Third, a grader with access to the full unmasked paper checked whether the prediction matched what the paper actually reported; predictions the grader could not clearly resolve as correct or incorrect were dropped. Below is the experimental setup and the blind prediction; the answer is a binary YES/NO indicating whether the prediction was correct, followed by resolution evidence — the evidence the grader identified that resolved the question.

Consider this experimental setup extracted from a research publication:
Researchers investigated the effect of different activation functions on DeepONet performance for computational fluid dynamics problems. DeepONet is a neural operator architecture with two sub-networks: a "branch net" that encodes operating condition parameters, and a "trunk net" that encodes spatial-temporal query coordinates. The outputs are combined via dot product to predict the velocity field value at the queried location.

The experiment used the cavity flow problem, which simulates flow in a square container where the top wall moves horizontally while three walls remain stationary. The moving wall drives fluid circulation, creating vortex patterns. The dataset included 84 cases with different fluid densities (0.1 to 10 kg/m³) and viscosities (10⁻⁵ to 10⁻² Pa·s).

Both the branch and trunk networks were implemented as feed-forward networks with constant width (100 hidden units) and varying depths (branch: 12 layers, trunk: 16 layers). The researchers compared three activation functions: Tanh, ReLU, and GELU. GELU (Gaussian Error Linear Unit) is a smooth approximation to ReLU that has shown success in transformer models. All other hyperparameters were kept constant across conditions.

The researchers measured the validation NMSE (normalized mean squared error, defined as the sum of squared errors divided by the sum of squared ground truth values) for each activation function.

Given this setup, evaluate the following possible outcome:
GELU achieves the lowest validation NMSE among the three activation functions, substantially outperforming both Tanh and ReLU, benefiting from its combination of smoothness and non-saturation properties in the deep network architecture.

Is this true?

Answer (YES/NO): NO